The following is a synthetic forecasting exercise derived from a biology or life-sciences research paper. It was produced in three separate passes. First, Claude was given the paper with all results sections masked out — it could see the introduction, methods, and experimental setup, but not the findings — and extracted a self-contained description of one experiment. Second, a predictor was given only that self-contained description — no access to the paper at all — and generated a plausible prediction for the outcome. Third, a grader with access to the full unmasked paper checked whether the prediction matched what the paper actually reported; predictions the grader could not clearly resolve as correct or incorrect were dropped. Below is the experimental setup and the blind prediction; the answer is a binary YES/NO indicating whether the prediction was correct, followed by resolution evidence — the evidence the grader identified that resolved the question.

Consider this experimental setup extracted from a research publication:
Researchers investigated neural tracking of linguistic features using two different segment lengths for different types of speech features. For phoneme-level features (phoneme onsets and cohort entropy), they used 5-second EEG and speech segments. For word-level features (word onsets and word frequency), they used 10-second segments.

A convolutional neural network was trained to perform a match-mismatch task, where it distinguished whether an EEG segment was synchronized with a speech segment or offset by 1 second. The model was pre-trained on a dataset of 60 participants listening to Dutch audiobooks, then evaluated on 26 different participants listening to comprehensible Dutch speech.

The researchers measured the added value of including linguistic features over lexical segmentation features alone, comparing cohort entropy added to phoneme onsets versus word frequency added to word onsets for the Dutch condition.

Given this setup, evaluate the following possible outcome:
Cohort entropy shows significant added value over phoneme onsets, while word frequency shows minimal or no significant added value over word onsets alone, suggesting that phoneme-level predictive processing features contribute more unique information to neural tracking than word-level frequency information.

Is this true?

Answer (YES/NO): NO